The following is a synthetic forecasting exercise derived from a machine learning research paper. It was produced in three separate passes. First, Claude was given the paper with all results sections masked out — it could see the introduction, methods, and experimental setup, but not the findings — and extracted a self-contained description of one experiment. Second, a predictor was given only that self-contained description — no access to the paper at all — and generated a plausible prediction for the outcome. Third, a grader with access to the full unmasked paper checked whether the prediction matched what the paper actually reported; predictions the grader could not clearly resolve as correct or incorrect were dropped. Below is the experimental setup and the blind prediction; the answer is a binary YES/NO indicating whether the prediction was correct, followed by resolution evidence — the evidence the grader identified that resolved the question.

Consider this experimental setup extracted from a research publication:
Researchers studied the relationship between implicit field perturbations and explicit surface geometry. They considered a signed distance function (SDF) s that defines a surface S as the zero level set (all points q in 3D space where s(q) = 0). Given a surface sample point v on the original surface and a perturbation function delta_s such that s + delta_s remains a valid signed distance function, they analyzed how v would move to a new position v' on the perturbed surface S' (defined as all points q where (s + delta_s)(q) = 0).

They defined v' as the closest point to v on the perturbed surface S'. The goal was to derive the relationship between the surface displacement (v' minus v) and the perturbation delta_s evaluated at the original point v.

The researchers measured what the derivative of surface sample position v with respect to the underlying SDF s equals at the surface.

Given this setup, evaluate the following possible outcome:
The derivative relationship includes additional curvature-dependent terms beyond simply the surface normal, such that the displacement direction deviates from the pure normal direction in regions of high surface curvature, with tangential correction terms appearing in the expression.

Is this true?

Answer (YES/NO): NO